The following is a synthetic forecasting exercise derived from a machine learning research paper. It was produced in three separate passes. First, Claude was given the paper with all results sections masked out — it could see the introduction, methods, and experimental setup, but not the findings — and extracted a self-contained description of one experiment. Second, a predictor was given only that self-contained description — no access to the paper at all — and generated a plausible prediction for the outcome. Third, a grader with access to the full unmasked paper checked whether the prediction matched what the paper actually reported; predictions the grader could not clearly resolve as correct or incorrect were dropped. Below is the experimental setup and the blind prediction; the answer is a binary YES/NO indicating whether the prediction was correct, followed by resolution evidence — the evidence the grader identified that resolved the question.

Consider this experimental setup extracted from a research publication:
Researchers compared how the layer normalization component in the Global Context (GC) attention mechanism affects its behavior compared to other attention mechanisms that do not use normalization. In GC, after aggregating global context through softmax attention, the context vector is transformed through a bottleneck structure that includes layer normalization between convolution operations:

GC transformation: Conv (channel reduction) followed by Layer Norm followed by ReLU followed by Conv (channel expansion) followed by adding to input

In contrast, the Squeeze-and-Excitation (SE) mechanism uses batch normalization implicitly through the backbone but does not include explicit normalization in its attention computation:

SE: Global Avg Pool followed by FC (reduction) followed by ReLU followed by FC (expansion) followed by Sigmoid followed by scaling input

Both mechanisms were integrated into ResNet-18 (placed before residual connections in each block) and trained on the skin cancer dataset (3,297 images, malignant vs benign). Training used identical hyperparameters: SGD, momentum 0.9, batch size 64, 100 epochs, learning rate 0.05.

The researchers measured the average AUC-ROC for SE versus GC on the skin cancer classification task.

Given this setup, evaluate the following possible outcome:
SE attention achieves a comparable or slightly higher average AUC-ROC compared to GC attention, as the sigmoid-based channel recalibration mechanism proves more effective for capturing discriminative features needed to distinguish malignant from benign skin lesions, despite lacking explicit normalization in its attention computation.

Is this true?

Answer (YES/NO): YES